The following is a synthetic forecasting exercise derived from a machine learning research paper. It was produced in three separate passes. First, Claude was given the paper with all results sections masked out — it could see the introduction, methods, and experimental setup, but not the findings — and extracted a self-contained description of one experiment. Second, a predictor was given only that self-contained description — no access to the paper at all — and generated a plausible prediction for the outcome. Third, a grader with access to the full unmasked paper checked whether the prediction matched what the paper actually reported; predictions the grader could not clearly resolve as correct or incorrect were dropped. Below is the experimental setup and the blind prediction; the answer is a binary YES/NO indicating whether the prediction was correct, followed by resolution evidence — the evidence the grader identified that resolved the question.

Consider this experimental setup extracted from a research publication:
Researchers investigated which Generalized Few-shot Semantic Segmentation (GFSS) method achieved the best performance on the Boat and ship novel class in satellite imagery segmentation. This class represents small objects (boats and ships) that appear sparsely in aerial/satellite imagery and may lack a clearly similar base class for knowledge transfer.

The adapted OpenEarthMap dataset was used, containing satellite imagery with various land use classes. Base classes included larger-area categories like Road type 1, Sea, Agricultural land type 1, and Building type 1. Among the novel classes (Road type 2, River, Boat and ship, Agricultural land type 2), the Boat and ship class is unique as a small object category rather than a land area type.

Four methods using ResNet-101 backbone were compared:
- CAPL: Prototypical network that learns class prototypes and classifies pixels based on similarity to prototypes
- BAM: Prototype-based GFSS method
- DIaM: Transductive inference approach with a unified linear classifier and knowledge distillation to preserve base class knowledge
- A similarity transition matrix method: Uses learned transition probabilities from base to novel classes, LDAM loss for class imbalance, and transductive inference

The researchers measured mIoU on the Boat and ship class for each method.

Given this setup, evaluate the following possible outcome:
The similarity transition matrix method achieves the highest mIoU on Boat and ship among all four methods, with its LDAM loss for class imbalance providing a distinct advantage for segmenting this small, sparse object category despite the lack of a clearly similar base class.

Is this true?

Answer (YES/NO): NO